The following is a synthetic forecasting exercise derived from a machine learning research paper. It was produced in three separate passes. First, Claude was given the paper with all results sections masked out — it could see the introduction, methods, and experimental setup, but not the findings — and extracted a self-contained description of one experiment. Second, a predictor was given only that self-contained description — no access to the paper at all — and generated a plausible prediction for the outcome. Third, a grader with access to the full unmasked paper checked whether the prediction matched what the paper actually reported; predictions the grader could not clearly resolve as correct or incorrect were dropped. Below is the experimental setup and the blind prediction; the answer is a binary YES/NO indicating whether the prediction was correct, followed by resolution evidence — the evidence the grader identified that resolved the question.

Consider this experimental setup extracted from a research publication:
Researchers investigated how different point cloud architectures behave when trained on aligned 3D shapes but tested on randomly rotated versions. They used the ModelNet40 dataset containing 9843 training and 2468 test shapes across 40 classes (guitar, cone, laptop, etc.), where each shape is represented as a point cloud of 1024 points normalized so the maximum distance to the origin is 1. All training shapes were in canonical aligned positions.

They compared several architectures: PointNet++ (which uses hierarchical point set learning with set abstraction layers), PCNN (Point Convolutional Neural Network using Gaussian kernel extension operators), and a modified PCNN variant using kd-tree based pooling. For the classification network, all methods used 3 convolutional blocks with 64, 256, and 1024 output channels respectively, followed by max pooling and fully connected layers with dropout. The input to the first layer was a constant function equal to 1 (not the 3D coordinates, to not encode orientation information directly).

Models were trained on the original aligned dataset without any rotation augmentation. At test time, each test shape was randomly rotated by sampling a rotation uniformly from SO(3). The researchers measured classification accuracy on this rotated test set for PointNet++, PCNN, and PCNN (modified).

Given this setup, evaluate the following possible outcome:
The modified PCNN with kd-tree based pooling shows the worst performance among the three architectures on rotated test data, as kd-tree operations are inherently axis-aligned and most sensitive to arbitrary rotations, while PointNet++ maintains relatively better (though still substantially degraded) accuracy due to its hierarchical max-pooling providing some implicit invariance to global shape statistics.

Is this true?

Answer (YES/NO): NO